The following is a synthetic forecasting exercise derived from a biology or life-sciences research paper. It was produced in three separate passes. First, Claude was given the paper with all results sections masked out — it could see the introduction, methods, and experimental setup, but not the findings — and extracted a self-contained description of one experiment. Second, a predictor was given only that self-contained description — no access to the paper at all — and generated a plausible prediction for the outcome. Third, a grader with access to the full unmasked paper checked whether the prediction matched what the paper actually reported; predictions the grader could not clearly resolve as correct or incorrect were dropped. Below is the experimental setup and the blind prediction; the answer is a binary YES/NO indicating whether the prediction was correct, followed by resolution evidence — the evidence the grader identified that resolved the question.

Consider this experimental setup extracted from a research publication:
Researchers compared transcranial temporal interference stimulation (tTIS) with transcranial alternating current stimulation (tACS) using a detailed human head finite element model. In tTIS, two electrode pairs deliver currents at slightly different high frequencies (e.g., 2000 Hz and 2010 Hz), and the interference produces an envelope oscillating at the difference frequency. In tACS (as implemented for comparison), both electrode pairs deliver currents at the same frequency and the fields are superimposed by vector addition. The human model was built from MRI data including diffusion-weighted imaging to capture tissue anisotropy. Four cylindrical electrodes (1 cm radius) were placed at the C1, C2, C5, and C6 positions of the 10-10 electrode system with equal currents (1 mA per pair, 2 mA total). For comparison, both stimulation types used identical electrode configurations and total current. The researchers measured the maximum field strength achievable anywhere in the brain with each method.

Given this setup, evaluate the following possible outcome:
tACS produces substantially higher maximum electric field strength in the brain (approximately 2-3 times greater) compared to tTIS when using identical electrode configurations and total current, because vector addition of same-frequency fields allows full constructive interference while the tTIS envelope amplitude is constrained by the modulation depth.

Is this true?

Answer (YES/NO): NO